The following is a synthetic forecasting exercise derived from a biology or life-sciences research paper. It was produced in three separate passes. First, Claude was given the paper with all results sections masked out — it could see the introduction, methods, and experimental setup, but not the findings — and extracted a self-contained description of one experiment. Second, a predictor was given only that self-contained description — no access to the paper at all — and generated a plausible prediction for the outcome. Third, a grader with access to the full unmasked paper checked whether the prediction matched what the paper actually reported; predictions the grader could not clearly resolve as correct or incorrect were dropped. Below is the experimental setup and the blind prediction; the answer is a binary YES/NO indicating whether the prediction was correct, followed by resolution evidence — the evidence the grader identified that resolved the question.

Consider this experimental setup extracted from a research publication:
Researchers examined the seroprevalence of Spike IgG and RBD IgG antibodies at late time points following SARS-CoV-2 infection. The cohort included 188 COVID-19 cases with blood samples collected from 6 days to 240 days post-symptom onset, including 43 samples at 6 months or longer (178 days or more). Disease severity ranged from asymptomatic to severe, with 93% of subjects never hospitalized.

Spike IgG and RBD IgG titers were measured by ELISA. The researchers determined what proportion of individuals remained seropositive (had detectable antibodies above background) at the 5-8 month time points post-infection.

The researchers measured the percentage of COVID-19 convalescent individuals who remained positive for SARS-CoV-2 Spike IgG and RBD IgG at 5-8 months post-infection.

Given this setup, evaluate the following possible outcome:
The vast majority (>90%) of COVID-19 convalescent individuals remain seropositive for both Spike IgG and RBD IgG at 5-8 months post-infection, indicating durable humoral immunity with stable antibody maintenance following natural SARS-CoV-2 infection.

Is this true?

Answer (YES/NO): NO